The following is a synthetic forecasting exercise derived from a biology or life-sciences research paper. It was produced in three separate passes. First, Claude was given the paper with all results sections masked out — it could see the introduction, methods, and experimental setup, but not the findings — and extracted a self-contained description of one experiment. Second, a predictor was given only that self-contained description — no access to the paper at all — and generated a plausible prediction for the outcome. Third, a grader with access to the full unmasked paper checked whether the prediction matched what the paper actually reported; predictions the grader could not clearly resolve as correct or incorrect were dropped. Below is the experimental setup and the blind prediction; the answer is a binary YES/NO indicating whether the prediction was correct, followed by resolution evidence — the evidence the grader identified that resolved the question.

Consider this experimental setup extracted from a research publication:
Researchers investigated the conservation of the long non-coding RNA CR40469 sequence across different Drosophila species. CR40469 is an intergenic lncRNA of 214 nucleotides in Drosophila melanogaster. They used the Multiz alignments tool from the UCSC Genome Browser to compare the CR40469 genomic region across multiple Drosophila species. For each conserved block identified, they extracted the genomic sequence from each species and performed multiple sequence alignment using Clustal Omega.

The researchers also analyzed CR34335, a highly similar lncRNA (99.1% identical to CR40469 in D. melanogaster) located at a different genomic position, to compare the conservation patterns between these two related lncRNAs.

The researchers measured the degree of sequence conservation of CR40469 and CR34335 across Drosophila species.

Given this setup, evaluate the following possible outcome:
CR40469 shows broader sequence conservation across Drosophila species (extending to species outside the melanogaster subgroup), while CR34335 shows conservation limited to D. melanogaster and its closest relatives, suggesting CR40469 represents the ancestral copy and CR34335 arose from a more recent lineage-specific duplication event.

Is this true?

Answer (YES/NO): NO